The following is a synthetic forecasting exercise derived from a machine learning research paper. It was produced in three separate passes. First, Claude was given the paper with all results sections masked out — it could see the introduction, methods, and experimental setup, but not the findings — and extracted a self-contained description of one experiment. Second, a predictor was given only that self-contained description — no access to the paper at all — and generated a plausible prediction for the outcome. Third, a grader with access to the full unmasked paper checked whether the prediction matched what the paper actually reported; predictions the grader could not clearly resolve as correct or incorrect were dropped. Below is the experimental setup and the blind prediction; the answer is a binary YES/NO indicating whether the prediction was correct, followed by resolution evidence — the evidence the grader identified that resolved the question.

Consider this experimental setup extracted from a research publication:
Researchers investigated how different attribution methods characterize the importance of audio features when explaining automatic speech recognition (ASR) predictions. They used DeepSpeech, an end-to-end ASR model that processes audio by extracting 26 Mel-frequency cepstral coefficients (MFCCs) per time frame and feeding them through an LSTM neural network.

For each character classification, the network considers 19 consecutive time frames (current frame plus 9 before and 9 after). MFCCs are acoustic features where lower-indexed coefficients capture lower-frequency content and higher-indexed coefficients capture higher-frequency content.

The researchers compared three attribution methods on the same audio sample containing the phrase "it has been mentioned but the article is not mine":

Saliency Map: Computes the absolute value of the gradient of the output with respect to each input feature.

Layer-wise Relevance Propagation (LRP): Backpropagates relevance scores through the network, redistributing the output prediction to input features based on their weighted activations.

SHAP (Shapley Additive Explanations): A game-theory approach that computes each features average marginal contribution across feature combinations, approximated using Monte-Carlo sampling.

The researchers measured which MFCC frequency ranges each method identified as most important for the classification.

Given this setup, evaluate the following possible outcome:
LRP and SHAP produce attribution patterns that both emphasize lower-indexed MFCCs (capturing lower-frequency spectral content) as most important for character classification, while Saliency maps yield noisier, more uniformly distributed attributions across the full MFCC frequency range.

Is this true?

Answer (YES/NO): NO